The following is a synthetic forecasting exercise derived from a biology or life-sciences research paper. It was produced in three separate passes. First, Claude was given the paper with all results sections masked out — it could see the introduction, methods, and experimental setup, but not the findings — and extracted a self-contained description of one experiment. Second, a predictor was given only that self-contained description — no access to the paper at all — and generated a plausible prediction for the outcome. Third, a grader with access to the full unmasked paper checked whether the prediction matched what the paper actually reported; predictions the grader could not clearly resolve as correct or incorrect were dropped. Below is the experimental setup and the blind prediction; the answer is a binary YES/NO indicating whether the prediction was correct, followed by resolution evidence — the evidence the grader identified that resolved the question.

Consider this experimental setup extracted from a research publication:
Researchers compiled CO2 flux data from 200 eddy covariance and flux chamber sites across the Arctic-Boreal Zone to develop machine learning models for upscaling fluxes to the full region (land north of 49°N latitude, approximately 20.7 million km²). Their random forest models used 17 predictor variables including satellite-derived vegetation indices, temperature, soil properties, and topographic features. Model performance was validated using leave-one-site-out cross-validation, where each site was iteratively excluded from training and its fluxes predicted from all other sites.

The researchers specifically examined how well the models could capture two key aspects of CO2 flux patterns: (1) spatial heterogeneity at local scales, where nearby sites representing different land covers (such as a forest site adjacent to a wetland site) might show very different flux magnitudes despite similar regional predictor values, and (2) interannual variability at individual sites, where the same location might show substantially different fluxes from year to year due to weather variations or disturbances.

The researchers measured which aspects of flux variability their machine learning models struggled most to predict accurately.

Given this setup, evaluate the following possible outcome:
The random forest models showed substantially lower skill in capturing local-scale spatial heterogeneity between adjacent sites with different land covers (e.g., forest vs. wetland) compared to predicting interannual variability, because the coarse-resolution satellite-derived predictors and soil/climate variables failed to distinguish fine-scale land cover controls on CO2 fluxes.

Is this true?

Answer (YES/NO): NO